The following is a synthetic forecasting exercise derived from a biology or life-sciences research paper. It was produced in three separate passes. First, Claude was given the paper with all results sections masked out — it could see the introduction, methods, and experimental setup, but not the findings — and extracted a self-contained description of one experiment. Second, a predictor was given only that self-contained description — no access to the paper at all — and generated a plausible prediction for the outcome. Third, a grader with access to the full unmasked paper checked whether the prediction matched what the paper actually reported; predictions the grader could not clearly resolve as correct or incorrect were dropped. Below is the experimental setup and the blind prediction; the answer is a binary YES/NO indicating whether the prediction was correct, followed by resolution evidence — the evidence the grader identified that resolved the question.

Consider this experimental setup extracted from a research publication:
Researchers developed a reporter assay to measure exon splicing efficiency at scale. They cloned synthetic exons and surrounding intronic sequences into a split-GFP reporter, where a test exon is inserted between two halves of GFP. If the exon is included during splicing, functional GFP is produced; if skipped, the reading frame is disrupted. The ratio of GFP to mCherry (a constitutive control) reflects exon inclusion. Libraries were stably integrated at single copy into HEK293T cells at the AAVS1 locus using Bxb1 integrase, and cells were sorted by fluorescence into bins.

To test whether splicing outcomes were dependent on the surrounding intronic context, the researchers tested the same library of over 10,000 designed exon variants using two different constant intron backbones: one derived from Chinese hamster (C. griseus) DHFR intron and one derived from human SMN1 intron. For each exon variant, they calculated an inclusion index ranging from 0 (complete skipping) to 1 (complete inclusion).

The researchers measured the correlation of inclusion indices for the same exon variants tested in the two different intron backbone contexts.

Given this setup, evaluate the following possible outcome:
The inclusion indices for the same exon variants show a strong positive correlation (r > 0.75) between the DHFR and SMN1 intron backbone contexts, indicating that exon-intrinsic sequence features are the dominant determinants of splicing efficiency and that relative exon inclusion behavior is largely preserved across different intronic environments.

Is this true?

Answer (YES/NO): YES